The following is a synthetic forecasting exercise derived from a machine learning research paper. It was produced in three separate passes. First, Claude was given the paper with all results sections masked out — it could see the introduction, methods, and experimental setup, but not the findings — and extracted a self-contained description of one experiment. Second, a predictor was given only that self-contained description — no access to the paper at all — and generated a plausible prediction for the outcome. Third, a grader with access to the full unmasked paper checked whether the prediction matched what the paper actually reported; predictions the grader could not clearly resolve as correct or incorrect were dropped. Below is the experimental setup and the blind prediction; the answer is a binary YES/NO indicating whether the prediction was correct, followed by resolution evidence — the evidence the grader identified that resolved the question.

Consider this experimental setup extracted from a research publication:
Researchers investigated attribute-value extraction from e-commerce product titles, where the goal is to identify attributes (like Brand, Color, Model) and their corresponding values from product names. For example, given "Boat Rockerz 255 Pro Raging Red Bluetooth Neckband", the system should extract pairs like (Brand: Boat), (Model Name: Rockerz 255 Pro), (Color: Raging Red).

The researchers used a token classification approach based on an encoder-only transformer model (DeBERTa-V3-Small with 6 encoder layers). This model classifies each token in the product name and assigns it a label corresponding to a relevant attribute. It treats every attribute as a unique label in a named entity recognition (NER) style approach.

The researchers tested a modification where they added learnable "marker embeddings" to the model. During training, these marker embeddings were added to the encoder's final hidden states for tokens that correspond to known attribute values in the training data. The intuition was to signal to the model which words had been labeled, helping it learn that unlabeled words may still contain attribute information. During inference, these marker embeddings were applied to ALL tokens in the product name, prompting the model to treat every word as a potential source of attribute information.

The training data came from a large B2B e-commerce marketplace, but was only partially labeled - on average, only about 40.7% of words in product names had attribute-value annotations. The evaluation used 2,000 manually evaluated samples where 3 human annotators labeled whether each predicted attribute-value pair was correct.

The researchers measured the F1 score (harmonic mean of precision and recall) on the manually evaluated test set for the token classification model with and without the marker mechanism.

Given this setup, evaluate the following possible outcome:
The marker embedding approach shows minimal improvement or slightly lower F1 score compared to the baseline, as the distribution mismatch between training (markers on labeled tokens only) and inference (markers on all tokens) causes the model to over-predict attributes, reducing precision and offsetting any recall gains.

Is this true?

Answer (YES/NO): NO